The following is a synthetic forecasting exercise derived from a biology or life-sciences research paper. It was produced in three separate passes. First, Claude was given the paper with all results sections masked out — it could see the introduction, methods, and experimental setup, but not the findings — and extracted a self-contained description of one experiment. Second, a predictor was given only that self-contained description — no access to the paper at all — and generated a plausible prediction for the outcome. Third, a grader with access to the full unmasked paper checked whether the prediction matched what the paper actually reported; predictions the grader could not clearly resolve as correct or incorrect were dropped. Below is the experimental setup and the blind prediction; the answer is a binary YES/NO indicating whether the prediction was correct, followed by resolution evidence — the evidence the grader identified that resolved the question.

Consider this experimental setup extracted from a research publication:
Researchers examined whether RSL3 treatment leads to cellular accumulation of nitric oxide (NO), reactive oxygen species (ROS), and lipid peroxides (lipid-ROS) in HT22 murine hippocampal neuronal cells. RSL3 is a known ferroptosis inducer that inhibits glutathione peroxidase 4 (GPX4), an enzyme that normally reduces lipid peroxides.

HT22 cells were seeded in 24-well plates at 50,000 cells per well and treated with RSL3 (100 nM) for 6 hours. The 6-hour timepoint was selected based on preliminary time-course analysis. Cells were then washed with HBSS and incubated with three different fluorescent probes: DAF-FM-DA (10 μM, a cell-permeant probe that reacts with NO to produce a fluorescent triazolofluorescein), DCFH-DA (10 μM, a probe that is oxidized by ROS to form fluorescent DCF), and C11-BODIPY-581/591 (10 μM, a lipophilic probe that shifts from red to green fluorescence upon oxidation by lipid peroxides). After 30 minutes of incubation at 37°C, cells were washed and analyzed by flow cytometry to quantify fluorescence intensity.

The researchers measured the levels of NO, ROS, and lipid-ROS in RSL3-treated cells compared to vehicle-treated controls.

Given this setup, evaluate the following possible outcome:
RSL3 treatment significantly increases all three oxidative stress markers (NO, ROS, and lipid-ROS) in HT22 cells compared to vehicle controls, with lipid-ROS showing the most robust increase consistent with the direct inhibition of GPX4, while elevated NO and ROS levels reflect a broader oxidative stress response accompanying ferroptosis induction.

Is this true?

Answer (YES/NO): NO